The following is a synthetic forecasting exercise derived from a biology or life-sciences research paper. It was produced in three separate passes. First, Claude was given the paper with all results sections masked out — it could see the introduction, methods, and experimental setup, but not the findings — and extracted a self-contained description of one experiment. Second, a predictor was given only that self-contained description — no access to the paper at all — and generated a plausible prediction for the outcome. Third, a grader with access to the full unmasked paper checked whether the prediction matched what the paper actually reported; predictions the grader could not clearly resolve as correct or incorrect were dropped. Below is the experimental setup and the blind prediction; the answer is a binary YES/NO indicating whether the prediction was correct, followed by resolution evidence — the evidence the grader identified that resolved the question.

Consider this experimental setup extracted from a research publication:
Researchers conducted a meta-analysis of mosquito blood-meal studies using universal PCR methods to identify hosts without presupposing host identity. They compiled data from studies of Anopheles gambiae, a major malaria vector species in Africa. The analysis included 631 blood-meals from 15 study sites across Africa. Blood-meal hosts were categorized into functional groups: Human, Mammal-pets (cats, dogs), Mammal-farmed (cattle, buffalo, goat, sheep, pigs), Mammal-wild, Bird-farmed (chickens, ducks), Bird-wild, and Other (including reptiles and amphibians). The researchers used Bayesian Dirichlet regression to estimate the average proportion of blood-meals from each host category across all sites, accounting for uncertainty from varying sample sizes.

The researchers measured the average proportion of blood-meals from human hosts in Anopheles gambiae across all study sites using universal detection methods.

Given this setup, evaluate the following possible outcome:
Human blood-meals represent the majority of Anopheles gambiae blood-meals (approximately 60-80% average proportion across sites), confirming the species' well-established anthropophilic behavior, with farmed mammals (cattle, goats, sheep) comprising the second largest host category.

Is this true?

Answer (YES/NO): NO